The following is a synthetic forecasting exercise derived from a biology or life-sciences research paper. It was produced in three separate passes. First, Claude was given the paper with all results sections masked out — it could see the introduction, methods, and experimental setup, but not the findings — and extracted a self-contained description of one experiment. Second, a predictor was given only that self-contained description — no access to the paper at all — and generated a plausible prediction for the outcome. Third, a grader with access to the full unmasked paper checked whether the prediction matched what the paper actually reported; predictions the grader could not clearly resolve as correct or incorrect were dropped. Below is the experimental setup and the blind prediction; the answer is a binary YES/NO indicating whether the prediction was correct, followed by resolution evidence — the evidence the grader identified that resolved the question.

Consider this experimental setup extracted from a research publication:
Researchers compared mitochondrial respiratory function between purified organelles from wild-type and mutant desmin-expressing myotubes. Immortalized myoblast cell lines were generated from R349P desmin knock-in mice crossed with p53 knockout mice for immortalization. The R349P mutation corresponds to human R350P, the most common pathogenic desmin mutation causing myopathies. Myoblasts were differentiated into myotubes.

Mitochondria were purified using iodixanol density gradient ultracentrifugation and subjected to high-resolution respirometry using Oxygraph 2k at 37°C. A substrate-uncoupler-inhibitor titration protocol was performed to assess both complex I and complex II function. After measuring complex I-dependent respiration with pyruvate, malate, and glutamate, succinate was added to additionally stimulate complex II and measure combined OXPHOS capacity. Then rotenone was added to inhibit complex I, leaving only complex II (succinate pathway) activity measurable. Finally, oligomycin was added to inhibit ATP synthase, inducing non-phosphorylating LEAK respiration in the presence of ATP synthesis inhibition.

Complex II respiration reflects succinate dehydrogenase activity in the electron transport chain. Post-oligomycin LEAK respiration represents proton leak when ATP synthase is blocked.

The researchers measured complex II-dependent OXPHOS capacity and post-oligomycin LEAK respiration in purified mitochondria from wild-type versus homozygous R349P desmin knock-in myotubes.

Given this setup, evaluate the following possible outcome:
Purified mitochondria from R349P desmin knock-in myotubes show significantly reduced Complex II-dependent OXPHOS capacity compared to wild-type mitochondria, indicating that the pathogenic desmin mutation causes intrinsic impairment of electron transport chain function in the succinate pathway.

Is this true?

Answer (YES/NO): NO